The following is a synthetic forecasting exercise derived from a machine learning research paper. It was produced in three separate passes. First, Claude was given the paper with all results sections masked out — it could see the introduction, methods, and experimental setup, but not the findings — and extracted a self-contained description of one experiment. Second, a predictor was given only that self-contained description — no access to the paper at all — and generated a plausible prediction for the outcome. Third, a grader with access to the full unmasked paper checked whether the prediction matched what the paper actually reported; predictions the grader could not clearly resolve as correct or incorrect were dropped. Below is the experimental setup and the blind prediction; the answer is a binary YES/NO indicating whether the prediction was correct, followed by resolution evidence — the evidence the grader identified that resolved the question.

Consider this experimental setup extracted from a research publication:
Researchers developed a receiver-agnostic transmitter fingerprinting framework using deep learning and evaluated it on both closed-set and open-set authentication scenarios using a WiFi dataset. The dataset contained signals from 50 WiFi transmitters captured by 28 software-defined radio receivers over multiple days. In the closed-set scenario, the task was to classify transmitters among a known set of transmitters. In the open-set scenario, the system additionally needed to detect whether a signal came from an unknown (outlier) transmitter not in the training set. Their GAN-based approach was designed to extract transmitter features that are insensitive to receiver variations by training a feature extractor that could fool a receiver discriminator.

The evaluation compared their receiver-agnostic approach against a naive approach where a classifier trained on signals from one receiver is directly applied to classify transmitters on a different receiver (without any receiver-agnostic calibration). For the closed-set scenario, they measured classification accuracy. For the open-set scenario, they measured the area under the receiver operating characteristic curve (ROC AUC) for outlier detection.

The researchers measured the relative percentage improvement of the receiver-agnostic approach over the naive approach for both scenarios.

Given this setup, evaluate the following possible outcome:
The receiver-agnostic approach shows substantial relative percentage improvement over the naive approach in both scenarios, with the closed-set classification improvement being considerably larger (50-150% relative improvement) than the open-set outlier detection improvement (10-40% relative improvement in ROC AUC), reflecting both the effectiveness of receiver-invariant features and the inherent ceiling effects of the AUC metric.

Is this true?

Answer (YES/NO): YES